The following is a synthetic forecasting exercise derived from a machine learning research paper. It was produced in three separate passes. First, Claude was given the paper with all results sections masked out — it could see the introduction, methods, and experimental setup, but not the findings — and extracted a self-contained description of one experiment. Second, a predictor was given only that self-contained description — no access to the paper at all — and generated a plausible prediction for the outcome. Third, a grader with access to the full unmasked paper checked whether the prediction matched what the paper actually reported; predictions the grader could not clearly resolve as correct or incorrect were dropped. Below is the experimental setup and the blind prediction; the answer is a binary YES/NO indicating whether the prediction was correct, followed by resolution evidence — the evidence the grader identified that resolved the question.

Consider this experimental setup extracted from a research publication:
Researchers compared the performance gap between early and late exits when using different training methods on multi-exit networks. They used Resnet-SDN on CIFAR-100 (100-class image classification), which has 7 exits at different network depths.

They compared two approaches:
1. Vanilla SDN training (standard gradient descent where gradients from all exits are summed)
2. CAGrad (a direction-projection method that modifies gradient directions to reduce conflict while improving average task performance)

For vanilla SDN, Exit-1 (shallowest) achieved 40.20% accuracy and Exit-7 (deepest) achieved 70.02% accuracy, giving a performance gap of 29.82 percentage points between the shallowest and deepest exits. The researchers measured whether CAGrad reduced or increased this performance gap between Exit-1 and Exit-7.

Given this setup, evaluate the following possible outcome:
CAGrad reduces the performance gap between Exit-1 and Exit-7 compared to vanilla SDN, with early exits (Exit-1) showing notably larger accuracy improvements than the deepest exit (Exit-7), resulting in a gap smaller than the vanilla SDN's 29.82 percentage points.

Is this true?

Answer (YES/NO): YES